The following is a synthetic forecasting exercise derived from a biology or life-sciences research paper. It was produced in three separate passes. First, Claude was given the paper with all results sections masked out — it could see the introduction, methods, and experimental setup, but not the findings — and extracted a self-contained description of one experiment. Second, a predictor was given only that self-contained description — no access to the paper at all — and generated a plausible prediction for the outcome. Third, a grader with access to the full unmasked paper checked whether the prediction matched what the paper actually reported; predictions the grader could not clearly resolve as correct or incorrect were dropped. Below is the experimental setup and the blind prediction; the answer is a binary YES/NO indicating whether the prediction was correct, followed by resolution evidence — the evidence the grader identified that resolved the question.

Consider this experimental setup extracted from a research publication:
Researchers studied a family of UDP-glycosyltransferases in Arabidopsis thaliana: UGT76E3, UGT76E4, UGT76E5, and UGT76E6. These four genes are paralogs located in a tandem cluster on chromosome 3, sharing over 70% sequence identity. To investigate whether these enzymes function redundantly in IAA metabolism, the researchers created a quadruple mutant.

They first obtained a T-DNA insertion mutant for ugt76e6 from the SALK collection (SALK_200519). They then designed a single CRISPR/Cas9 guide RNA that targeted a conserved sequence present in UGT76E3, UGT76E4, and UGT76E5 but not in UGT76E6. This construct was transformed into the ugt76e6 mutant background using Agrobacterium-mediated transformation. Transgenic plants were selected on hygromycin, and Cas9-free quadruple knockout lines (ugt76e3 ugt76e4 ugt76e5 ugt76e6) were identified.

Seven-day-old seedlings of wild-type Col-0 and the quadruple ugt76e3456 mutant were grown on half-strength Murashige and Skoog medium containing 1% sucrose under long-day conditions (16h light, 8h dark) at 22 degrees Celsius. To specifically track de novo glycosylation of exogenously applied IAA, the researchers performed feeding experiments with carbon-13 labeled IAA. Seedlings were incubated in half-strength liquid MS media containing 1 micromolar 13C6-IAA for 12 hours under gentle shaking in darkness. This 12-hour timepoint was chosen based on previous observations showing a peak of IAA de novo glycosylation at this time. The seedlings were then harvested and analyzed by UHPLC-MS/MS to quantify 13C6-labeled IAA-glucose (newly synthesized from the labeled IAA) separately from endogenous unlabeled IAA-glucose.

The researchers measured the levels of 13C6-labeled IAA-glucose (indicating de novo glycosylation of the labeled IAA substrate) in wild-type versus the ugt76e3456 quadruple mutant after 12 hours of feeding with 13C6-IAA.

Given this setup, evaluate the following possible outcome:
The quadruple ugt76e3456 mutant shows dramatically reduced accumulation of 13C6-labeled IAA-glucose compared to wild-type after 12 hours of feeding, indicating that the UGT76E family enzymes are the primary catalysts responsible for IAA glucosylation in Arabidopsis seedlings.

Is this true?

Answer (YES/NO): NO